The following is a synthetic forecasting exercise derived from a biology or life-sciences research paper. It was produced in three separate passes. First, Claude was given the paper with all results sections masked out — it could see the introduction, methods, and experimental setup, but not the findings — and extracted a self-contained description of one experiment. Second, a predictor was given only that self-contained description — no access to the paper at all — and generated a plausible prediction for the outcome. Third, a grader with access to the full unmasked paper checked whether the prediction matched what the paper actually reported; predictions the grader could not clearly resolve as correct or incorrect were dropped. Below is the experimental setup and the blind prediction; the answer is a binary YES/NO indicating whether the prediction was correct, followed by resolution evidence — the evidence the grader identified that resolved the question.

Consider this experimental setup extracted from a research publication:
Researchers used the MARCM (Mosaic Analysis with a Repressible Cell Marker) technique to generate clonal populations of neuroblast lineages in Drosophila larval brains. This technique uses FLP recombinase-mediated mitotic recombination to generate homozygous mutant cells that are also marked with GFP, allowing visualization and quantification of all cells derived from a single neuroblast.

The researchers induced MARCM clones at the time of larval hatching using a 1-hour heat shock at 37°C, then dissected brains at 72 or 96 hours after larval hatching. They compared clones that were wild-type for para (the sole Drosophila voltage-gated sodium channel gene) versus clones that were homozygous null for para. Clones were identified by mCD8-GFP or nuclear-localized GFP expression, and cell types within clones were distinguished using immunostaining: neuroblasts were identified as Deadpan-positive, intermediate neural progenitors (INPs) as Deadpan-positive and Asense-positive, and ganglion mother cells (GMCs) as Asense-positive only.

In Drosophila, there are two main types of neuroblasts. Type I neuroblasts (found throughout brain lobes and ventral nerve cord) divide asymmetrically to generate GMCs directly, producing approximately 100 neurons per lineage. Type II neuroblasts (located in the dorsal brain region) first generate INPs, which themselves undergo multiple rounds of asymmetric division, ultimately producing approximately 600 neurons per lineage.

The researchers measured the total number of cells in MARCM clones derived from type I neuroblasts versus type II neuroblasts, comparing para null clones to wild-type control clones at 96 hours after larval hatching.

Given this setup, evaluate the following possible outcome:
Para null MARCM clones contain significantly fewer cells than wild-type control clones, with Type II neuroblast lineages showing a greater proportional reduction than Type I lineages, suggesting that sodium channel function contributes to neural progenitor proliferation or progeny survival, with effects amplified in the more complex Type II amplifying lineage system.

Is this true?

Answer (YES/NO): YES